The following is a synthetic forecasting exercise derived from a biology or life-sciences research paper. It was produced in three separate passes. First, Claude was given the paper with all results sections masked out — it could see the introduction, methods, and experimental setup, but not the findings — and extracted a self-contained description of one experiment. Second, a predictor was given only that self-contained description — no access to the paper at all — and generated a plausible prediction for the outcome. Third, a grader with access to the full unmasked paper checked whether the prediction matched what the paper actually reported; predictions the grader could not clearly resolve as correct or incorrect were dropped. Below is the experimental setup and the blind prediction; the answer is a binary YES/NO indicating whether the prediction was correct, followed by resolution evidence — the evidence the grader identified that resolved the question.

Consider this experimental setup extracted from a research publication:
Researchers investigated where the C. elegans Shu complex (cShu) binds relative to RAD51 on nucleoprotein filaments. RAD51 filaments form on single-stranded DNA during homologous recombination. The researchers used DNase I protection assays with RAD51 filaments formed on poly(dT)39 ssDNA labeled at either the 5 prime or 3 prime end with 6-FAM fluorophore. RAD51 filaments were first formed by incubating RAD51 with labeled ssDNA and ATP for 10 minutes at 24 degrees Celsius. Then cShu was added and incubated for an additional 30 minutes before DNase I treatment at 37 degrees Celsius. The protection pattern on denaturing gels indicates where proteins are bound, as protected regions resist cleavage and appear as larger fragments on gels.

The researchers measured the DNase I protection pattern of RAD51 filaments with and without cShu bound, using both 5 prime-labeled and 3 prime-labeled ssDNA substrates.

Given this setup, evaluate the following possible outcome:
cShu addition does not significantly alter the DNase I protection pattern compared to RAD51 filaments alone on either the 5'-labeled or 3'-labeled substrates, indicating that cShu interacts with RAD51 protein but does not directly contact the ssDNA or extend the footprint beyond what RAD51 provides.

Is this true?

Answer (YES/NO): NO